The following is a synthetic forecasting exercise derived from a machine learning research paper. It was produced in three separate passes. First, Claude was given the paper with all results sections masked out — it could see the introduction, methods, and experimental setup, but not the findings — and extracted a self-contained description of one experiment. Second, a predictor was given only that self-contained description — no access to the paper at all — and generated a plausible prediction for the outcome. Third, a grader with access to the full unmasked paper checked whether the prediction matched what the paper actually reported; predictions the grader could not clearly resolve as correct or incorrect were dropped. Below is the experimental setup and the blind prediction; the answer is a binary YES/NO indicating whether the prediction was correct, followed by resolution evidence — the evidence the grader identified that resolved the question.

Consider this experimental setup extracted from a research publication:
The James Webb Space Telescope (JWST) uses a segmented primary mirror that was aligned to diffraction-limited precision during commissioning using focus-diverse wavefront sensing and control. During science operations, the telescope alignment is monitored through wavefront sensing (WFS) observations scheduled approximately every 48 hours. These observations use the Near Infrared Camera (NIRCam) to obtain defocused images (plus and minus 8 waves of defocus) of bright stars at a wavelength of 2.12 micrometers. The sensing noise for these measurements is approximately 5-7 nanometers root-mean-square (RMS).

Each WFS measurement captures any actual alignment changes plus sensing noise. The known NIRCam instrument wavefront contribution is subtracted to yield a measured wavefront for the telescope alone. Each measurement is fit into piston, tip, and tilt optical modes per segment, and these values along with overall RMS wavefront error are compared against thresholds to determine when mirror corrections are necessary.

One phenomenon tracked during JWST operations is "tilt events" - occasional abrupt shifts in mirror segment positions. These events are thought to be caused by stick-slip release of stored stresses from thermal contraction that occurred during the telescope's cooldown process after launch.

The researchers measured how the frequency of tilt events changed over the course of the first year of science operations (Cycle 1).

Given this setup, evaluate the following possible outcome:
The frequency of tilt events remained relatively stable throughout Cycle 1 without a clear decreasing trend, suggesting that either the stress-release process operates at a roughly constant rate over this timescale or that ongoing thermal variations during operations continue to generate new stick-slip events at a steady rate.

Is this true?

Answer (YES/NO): NO